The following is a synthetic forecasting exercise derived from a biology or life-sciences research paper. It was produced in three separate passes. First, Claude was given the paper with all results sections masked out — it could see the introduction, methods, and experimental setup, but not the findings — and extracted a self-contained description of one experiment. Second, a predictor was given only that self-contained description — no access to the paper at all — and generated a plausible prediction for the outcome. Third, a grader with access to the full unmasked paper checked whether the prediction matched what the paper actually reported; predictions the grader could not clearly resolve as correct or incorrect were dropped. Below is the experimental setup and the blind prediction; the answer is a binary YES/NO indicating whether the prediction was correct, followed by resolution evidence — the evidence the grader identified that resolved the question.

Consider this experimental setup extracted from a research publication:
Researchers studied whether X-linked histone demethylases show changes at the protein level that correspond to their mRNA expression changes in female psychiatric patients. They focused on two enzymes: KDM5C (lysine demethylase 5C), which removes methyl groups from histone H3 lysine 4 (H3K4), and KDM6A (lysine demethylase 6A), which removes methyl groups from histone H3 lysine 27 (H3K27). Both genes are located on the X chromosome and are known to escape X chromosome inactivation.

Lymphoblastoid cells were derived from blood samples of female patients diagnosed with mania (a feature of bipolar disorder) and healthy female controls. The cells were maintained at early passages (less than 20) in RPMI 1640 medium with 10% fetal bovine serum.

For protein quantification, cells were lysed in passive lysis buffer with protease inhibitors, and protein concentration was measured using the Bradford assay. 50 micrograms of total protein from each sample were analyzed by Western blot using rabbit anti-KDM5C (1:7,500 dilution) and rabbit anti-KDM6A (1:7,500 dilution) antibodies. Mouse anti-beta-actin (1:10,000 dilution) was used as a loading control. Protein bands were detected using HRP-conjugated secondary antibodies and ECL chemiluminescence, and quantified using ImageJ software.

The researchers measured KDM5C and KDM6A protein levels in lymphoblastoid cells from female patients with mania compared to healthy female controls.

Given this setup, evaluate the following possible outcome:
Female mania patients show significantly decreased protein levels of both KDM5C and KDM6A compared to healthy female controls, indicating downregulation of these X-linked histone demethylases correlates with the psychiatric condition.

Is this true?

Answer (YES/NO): NO